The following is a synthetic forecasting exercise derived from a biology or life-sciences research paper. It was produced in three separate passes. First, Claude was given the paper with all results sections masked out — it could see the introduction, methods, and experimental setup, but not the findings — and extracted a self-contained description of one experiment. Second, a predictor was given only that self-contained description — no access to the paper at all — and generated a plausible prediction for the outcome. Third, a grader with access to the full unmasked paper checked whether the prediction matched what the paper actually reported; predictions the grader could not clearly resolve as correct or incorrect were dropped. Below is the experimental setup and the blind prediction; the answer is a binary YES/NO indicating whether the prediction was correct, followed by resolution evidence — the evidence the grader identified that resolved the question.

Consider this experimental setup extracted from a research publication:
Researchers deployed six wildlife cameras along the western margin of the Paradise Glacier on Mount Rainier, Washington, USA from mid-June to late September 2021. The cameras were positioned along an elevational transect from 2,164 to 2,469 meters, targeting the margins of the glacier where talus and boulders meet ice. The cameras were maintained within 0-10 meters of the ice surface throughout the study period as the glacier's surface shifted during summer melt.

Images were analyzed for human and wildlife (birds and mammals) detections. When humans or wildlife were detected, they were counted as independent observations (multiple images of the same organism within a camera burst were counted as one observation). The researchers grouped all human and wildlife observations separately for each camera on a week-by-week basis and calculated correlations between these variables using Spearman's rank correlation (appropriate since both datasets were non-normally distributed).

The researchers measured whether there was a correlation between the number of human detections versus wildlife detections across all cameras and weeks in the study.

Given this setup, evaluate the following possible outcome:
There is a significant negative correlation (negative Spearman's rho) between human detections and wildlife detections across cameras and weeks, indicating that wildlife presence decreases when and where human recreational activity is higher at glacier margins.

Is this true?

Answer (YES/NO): NO